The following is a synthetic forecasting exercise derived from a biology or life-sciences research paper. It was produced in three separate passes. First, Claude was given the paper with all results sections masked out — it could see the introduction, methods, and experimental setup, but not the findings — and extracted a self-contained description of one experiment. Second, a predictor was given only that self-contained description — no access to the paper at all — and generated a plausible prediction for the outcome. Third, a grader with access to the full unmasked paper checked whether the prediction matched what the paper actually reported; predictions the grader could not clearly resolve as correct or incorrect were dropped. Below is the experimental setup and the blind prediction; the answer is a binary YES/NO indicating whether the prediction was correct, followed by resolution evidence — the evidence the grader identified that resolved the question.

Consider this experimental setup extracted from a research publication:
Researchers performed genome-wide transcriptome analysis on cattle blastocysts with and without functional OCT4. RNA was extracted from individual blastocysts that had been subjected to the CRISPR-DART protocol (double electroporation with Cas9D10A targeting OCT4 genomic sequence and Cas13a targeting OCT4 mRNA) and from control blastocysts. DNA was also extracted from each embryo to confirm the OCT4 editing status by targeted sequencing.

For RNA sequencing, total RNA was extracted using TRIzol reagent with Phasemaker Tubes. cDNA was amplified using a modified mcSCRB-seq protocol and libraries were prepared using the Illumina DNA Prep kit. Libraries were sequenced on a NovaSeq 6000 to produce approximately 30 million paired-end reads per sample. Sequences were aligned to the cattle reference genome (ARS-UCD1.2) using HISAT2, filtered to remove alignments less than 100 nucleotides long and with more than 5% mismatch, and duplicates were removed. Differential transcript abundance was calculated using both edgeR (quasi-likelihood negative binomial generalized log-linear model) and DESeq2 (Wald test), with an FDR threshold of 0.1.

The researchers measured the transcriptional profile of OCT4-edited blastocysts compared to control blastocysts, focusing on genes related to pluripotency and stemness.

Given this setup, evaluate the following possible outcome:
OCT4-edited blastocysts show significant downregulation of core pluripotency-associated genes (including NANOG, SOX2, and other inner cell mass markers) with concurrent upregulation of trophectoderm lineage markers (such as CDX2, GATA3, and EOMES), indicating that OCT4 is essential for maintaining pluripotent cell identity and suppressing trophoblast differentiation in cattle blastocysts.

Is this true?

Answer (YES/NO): NO